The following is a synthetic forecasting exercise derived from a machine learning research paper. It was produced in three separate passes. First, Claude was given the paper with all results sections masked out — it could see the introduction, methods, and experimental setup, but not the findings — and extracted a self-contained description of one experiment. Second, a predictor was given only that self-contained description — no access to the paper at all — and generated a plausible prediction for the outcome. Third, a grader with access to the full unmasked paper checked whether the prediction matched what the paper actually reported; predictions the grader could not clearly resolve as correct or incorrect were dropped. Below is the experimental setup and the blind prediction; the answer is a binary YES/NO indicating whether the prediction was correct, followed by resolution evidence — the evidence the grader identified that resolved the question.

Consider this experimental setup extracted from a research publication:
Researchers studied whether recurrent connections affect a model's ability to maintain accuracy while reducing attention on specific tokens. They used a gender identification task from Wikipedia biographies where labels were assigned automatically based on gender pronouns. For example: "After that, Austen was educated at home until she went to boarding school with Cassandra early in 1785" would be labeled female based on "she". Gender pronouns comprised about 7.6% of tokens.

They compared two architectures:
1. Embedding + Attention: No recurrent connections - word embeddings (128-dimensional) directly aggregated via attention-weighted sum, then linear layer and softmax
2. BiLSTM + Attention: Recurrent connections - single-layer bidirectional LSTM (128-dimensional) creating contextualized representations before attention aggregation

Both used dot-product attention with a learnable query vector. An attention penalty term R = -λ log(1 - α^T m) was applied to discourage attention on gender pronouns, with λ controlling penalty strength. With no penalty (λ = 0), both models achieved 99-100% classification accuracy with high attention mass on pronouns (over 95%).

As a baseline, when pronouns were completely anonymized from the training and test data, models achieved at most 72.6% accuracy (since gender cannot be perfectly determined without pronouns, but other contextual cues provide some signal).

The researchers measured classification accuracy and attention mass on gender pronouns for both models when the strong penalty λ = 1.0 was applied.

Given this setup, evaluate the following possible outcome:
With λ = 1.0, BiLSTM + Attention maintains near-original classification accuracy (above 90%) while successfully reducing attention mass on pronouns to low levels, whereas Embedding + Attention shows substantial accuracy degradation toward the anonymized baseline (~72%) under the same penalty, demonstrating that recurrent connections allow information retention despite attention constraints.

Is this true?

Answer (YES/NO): NO